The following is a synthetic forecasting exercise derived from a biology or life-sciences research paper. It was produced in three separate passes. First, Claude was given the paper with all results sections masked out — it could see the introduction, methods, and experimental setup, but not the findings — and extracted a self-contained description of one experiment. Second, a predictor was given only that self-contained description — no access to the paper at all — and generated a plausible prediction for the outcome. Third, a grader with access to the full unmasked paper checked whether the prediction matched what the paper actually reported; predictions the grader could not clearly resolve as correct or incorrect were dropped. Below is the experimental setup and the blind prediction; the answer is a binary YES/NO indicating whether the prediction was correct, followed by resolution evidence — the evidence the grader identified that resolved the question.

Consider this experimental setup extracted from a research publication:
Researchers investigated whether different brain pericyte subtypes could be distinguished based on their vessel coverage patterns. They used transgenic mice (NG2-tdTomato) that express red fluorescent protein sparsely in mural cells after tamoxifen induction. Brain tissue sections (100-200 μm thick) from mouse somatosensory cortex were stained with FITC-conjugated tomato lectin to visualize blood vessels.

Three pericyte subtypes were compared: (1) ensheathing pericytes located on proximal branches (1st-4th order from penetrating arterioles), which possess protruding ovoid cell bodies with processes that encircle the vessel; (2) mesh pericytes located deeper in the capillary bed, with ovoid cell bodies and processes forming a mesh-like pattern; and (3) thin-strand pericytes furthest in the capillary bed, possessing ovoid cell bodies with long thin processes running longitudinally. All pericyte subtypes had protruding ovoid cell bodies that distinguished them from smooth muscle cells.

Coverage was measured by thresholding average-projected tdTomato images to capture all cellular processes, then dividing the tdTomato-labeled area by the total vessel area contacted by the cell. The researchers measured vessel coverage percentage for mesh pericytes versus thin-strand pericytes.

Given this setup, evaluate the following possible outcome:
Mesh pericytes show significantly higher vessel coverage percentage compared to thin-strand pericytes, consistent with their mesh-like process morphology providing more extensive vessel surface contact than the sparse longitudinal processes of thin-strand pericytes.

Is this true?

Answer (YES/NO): YES